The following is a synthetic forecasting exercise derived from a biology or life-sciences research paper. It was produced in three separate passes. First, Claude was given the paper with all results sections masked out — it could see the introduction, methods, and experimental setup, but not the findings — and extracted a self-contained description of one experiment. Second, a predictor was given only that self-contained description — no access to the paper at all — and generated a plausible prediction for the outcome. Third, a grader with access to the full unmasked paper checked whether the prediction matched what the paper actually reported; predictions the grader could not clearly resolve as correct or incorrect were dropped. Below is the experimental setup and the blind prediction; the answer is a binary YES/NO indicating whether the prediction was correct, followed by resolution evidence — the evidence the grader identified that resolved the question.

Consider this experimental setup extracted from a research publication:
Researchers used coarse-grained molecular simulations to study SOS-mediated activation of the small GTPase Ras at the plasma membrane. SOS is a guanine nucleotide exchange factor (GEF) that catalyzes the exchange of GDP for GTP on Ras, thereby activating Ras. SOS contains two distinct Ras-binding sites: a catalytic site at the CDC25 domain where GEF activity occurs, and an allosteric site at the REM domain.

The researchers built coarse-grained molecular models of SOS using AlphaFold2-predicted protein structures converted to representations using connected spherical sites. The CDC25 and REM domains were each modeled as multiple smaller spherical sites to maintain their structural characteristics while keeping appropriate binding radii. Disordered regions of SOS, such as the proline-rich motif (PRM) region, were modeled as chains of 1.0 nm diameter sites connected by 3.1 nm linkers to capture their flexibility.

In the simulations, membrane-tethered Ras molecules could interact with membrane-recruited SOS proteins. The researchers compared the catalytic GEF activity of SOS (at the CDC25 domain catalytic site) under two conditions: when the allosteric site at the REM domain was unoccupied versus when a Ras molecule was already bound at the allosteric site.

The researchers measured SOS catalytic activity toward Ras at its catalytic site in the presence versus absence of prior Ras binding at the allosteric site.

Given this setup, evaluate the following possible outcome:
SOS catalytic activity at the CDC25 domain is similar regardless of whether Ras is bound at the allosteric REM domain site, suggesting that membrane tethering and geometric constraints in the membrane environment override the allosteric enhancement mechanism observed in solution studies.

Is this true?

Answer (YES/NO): NO